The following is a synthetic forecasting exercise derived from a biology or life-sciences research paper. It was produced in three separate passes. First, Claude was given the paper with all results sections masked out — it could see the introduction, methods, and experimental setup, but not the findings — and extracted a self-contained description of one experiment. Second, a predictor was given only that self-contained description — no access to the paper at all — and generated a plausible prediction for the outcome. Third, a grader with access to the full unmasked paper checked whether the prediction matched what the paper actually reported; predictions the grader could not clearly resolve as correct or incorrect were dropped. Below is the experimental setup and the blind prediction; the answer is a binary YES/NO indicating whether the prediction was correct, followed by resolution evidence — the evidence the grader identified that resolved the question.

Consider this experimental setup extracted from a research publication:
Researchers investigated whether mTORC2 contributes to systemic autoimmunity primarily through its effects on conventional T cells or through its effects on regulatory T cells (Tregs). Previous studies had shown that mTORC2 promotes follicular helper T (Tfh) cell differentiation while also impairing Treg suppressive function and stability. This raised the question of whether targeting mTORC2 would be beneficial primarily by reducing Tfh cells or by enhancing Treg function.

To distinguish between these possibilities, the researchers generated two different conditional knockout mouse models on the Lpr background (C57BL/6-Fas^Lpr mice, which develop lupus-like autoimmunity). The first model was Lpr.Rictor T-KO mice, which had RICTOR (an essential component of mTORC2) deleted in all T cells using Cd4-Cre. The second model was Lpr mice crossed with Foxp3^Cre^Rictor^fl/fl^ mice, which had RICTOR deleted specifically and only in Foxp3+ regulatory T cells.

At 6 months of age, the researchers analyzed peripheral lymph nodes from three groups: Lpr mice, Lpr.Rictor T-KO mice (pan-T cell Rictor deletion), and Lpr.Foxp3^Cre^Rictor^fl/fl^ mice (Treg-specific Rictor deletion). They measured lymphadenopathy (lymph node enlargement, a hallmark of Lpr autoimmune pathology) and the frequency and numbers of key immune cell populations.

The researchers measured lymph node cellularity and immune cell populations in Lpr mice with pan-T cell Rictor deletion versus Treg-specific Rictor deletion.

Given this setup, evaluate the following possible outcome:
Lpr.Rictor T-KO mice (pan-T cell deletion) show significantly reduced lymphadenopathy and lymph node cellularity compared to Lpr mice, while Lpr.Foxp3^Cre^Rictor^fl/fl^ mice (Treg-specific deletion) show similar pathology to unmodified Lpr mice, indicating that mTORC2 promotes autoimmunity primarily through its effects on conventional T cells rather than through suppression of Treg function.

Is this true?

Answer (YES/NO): YES